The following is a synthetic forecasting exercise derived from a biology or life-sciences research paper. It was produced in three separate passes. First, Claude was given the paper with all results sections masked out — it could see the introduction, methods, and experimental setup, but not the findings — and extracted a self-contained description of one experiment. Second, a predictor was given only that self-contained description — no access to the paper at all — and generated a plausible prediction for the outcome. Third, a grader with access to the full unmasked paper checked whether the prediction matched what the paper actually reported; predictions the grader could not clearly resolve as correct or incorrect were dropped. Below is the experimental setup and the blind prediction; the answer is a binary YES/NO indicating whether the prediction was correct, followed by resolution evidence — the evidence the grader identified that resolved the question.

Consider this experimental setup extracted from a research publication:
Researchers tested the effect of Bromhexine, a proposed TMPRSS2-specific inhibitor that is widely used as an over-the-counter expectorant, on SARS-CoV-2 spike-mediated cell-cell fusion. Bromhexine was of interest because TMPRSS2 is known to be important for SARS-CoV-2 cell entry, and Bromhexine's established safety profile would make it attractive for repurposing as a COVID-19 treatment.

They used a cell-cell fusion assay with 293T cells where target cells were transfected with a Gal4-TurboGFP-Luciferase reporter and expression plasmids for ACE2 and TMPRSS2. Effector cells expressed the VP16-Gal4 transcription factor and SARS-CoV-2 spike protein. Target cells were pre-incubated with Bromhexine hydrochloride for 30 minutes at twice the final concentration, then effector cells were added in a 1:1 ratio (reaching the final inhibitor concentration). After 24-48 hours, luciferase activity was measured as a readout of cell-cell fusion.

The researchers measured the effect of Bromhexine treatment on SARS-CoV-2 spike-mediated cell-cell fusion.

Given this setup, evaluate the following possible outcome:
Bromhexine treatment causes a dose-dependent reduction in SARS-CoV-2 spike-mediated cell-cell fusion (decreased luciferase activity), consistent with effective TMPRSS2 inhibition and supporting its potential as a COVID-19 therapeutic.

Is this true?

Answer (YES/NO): NO